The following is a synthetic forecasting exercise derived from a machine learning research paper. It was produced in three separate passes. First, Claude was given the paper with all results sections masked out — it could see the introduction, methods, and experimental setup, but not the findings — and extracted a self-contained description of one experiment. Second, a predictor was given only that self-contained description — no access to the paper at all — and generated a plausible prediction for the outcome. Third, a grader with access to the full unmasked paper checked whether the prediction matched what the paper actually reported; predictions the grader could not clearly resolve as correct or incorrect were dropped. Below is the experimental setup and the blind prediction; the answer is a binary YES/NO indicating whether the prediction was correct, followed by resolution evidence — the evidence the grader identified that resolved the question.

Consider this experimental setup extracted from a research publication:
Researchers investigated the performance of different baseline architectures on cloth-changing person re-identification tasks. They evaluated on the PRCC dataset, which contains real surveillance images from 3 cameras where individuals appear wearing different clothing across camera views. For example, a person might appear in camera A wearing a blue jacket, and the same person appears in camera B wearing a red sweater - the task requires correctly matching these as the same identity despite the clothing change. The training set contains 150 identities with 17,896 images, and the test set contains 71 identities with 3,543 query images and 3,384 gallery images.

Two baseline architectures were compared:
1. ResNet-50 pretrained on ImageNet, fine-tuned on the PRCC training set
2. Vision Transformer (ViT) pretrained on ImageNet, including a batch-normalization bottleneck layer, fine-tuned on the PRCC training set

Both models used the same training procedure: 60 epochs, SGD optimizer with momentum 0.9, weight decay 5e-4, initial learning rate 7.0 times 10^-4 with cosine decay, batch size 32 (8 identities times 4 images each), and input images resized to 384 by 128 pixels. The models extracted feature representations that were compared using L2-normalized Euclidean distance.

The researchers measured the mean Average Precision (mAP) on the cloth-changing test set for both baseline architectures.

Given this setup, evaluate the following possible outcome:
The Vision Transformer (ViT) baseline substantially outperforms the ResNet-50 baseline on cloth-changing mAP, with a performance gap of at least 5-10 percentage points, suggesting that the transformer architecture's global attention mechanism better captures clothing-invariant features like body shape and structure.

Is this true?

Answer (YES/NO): YES